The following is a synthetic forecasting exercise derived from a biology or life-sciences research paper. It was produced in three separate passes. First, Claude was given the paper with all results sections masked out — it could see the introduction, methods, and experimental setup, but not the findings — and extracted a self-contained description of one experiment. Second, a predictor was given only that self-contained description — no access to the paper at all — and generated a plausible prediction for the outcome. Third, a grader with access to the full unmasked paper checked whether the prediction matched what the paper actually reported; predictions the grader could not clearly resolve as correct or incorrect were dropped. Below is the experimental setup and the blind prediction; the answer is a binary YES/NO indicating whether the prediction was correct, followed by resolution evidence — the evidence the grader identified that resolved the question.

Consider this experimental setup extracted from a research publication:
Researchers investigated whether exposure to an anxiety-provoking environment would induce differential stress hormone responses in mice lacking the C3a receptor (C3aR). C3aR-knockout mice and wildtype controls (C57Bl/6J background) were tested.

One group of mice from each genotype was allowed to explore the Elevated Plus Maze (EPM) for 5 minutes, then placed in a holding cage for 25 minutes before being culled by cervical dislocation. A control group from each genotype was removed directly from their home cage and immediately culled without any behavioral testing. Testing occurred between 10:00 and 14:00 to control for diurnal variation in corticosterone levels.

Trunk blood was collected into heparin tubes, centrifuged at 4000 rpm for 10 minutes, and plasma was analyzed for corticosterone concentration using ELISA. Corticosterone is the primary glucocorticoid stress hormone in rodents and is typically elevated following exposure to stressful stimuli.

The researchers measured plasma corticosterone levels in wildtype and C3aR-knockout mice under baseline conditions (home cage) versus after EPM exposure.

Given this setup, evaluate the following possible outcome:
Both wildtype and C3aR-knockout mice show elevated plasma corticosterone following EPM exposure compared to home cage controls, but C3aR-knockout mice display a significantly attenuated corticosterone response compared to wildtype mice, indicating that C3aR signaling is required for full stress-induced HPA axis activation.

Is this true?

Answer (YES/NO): NO